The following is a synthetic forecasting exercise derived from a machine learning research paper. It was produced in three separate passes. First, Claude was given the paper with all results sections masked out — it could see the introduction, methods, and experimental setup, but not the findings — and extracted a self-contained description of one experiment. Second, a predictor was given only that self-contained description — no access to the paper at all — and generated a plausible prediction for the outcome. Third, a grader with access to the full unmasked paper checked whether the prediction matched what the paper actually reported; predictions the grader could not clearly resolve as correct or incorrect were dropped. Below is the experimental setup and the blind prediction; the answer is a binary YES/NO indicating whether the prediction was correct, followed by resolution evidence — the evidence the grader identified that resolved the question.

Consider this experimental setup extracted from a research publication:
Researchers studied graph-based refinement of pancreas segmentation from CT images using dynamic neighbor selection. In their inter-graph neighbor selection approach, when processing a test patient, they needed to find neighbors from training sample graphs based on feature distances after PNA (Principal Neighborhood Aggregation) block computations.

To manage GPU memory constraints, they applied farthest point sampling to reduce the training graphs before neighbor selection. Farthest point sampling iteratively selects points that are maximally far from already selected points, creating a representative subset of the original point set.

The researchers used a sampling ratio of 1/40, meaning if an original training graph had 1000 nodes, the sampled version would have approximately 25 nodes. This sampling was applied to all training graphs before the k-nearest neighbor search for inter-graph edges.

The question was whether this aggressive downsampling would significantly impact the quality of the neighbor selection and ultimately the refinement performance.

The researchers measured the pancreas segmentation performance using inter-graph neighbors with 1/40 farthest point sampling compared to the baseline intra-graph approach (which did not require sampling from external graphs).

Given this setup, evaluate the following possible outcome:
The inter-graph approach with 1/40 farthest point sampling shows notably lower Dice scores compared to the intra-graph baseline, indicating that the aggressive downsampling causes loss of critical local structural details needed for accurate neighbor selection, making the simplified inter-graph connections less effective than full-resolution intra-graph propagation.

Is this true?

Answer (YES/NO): NO